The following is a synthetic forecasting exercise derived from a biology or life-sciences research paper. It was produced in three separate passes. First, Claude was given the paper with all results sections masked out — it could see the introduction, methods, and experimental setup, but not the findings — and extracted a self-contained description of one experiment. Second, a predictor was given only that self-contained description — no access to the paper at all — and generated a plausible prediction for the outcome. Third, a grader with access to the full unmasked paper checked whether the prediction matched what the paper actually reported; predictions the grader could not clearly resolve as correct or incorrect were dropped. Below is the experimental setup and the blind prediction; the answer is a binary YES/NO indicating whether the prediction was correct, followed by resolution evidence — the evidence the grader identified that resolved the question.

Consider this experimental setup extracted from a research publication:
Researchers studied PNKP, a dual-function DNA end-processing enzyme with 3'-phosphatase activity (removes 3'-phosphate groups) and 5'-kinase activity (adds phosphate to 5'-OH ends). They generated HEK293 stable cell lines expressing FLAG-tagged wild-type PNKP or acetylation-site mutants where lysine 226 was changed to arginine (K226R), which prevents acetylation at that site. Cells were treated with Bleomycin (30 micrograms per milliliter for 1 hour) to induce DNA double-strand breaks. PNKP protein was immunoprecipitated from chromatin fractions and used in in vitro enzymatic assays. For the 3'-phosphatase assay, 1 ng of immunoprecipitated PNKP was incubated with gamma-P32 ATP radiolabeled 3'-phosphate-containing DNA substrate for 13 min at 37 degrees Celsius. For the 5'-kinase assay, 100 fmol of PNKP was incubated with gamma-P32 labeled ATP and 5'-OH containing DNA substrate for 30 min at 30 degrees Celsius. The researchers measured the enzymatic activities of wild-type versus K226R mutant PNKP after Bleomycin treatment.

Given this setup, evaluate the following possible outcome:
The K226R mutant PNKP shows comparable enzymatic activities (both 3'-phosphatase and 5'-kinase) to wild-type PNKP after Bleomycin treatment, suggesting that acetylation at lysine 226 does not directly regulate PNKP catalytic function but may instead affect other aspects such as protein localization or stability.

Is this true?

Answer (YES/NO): NO